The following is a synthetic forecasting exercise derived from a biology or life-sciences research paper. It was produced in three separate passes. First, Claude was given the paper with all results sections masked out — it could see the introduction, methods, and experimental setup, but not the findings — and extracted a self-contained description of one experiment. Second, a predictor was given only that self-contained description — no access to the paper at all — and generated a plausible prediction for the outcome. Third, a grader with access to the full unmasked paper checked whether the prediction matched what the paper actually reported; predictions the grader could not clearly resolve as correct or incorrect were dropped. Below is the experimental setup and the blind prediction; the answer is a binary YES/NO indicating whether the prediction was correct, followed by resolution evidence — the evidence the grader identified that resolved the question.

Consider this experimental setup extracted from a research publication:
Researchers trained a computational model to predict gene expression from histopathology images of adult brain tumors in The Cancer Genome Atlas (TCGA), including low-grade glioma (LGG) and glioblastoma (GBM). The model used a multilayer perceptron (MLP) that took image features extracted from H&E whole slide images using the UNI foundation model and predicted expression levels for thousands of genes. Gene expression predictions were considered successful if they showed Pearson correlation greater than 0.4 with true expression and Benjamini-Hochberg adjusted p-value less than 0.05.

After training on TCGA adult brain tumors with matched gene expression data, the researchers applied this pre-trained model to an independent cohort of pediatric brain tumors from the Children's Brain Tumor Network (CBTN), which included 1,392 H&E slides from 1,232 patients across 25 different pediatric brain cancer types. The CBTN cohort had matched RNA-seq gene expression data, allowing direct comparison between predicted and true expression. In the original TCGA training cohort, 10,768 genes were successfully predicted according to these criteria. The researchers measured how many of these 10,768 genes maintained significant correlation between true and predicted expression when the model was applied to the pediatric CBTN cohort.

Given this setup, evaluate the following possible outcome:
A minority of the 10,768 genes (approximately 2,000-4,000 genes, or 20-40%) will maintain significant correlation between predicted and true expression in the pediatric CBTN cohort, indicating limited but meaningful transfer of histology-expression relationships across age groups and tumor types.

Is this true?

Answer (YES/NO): NO